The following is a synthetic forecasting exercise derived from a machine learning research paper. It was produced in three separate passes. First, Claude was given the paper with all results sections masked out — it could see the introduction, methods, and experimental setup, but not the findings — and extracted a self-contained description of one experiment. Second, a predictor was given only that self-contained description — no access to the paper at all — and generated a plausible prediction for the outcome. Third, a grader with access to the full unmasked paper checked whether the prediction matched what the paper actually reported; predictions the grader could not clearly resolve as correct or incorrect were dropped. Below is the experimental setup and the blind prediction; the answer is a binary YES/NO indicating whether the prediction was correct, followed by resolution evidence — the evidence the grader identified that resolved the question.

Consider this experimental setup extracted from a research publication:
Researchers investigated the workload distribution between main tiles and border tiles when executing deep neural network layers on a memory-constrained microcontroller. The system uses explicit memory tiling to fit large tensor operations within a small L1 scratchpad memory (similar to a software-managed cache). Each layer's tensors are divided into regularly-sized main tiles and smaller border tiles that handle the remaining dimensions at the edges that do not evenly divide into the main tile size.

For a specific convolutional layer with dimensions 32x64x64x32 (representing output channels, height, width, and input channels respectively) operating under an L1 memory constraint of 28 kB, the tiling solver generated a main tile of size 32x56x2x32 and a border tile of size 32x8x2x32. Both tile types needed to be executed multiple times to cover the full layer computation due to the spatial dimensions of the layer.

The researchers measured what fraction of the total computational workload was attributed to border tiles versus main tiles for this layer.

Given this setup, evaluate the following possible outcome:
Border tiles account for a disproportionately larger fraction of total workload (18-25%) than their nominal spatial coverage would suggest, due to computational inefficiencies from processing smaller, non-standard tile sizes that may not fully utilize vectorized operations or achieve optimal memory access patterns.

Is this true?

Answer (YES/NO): NO